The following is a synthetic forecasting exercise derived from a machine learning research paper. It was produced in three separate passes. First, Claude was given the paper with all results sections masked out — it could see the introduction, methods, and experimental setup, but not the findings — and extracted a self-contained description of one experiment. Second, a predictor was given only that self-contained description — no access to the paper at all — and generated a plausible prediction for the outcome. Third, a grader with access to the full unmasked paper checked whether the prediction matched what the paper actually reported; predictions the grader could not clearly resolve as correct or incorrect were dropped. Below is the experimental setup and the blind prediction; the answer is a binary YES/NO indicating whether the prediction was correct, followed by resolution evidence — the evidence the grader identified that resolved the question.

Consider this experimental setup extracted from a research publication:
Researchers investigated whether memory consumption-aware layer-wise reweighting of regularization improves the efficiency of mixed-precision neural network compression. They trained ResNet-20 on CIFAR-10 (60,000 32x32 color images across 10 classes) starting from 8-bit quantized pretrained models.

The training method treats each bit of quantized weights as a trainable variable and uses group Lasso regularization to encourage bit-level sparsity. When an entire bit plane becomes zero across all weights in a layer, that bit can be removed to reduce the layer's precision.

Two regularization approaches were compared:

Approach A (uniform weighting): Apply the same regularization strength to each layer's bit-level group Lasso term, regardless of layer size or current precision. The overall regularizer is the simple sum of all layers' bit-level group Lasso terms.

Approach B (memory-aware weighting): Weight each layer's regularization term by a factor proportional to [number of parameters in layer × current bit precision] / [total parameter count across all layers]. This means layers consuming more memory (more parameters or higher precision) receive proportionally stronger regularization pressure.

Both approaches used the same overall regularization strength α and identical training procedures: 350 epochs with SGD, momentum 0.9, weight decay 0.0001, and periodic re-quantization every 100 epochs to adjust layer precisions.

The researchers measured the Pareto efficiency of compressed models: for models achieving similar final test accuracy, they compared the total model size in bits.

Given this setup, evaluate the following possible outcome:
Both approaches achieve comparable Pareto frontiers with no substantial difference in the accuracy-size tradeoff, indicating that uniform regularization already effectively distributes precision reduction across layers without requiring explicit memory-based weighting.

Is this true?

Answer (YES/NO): NO